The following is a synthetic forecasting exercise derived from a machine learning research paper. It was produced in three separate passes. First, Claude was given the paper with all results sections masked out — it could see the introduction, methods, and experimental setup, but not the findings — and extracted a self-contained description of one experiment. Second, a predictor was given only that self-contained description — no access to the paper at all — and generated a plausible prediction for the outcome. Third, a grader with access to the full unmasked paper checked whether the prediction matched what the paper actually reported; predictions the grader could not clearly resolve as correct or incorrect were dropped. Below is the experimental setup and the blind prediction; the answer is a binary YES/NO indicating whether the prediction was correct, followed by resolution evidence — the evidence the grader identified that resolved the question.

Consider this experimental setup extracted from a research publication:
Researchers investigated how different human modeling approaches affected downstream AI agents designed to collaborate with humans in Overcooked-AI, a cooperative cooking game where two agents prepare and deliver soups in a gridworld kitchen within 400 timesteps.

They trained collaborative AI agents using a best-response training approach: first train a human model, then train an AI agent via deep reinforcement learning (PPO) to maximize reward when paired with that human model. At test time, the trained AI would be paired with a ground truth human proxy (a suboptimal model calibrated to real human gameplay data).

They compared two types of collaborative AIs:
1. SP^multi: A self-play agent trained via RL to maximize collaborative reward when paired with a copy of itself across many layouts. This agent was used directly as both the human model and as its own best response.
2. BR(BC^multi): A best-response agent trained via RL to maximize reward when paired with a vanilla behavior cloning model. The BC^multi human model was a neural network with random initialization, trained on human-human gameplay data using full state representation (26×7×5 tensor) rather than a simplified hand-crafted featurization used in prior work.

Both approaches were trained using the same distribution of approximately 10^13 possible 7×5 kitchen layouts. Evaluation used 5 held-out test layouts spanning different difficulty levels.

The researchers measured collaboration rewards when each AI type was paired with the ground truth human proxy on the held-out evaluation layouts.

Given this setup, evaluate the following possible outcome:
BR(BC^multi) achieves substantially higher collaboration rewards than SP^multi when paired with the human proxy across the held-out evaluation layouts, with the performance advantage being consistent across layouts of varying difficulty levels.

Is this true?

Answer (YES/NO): NO